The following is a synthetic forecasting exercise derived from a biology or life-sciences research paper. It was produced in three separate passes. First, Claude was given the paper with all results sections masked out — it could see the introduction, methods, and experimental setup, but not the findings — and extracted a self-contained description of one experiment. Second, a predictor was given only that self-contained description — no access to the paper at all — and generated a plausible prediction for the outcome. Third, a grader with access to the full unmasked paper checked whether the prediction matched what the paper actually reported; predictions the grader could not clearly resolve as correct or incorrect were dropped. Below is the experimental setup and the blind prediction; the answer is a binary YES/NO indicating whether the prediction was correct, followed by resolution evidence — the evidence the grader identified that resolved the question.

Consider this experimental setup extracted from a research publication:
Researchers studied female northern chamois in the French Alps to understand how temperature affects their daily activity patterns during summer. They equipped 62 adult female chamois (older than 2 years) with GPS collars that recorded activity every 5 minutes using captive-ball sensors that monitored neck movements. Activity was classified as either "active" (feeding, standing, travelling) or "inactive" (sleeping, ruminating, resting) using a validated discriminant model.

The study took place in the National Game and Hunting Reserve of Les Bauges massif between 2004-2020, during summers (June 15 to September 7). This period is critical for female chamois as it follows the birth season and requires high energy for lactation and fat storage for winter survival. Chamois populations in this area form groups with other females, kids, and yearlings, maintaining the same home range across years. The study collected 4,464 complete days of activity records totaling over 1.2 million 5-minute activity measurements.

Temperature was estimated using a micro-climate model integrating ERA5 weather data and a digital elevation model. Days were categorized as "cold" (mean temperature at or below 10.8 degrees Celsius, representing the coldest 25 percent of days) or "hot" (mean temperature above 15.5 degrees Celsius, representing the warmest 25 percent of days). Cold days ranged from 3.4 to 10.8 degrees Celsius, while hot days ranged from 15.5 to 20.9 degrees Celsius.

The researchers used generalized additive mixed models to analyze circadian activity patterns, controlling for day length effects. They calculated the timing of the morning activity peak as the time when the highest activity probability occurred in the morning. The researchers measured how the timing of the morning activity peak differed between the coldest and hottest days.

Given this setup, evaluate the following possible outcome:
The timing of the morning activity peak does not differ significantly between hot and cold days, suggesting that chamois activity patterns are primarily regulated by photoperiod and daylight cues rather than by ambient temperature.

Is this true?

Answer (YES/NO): NO